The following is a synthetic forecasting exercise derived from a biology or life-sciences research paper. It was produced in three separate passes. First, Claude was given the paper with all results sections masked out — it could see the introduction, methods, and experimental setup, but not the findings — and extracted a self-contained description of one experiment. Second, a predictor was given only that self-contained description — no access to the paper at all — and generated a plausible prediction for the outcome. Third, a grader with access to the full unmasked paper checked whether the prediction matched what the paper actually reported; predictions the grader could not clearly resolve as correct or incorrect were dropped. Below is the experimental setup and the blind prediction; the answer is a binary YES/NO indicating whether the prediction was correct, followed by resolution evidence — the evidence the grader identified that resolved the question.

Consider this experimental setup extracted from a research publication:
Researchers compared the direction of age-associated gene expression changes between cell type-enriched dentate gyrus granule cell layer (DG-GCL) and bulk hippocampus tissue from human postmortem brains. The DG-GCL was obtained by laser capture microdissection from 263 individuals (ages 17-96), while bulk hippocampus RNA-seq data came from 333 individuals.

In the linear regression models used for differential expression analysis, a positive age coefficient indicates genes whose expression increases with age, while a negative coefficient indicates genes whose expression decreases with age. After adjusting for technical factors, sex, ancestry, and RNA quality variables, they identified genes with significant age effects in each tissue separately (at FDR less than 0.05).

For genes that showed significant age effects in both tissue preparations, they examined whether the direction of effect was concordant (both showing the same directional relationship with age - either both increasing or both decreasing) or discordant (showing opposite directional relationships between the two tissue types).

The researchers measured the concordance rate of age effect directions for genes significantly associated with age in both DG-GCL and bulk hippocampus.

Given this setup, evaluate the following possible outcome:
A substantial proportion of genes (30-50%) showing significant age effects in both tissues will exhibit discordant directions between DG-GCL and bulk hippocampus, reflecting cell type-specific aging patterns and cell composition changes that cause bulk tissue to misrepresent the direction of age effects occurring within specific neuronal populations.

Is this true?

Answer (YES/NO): NO